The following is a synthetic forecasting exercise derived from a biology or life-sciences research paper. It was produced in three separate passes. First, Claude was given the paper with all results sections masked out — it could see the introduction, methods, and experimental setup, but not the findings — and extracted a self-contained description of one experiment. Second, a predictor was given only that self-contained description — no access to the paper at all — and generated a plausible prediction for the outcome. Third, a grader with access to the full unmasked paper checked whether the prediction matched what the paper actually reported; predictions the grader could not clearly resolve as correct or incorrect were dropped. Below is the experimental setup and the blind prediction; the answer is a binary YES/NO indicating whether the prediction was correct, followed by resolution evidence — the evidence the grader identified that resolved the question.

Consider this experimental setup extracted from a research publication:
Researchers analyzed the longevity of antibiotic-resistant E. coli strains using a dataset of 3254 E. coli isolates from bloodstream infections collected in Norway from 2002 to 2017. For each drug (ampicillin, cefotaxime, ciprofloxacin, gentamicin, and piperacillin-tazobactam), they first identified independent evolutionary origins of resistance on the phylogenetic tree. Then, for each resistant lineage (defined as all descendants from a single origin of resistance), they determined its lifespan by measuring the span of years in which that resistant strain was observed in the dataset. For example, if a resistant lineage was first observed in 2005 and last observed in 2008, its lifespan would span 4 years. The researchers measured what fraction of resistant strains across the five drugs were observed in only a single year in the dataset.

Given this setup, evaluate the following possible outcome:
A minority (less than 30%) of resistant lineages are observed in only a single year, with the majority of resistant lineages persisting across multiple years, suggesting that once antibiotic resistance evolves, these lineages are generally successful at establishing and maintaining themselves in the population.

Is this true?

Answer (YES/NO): NO